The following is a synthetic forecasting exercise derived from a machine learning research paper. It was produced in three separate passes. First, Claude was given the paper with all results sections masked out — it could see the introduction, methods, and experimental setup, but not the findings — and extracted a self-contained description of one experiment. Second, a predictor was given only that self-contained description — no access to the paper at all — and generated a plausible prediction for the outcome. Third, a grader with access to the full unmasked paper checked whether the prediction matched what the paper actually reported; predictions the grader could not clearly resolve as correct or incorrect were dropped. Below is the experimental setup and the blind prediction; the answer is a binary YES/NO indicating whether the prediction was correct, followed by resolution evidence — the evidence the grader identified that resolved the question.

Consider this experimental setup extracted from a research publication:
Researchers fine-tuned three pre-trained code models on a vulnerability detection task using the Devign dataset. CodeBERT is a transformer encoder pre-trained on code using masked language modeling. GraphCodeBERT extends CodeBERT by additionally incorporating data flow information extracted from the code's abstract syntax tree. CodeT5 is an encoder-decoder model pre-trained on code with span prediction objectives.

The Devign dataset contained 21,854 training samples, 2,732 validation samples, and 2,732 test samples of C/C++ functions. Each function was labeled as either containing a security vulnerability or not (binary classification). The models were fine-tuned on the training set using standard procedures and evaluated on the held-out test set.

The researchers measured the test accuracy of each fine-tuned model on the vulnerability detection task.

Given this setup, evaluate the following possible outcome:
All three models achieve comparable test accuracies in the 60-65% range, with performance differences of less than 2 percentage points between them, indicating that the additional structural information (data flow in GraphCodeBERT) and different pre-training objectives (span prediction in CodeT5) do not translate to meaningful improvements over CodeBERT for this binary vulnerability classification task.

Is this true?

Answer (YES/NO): NO